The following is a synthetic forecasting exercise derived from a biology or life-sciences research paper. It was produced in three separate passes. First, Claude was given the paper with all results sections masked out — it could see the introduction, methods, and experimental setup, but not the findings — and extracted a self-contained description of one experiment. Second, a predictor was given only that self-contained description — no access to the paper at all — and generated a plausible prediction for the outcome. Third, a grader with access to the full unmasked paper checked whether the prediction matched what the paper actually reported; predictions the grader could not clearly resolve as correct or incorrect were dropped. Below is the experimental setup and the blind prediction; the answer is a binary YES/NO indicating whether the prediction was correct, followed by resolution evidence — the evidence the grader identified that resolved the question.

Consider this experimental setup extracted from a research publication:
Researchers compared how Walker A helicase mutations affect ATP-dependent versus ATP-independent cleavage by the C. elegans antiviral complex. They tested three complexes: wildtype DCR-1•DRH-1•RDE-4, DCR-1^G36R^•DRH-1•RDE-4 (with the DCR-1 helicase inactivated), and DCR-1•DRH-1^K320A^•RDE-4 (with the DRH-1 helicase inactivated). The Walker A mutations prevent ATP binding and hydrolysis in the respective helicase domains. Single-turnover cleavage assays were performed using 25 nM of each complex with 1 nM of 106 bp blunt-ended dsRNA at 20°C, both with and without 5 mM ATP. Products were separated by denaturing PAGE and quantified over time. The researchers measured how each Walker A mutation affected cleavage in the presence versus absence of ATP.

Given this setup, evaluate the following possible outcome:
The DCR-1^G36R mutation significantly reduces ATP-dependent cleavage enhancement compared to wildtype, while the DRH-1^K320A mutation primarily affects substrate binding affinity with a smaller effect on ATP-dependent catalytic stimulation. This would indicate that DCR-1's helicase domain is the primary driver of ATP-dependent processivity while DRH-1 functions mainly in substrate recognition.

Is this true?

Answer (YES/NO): NO